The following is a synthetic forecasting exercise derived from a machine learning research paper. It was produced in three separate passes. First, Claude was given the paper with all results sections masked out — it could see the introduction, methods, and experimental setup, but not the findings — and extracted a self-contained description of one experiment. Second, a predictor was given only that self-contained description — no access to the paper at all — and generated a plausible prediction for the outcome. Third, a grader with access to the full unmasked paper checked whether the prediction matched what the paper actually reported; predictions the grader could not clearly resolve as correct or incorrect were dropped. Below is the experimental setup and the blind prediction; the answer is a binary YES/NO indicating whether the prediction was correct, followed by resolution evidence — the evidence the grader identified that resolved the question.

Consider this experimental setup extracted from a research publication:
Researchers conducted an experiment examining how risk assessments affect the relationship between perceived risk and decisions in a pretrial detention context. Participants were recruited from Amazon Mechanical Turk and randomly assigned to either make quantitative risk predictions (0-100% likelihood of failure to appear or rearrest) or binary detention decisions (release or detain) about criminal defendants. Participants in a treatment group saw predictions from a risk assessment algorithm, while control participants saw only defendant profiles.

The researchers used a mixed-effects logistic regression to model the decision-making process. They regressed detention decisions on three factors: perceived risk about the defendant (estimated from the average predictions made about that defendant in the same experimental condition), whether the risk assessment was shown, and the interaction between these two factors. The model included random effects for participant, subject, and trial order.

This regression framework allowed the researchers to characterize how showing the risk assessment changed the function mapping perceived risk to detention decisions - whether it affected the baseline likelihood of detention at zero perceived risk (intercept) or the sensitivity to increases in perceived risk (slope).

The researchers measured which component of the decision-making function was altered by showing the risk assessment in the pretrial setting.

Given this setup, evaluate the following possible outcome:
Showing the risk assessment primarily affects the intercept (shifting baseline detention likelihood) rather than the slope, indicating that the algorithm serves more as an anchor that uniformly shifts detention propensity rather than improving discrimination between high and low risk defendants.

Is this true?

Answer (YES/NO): NO